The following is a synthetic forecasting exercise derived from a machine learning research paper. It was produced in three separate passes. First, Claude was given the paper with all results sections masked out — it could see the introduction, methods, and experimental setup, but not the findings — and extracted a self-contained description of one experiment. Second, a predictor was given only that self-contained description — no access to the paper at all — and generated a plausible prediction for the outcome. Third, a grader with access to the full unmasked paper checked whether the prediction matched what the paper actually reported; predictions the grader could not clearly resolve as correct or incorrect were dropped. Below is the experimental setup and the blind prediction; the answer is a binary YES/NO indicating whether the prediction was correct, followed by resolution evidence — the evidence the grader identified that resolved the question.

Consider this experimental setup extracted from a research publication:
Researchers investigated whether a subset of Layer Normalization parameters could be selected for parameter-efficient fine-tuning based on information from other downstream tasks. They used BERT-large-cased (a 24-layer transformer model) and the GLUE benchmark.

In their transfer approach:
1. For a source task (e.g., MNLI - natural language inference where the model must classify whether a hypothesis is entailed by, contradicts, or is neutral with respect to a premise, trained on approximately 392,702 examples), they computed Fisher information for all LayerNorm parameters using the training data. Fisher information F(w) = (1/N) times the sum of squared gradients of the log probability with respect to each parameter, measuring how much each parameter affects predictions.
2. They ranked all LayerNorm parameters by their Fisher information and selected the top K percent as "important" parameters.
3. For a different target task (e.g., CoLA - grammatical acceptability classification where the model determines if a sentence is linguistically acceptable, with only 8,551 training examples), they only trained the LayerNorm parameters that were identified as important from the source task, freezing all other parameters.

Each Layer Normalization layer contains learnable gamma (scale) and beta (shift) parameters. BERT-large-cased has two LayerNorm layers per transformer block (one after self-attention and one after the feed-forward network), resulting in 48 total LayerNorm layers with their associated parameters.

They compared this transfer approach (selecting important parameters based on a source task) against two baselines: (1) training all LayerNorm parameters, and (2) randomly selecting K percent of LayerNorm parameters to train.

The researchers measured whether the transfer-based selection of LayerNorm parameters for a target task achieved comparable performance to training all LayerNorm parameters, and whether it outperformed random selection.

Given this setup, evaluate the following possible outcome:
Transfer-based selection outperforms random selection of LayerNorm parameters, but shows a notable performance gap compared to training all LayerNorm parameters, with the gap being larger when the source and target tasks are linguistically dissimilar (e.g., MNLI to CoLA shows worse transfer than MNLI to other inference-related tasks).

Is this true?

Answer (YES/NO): NO